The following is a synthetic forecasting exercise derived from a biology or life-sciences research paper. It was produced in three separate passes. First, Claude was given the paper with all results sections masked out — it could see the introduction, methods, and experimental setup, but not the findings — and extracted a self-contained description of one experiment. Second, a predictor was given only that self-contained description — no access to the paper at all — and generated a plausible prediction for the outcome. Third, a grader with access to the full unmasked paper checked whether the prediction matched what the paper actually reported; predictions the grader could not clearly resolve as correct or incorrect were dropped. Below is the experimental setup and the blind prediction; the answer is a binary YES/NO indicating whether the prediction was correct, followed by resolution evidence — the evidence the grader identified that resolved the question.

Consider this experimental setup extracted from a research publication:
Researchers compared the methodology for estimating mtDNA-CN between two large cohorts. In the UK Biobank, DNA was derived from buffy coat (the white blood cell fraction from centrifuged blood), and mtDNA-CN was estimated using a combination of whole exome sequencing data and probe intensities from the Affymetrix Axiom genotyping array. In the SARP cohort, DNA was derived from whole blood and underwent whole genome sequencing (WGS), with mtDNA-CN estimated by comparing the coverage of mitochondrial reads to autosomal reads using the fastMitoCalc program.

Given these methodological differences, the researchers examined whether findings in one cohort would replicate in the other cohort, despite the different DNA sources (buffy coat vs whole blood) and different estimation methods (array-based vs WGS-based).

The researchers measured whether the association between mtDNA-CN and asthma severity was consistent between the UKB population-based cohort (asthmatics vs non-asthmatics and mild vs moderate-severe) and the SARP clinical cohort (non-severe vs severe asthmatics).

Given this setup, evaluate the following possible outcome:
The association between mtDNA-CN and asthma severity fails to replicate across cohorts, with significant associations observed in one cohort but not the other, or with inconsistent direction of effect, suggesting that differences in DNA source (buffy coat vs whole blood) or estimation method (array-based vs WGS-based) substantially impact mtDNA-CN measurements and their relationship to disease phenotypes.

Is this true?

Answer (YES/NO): NO